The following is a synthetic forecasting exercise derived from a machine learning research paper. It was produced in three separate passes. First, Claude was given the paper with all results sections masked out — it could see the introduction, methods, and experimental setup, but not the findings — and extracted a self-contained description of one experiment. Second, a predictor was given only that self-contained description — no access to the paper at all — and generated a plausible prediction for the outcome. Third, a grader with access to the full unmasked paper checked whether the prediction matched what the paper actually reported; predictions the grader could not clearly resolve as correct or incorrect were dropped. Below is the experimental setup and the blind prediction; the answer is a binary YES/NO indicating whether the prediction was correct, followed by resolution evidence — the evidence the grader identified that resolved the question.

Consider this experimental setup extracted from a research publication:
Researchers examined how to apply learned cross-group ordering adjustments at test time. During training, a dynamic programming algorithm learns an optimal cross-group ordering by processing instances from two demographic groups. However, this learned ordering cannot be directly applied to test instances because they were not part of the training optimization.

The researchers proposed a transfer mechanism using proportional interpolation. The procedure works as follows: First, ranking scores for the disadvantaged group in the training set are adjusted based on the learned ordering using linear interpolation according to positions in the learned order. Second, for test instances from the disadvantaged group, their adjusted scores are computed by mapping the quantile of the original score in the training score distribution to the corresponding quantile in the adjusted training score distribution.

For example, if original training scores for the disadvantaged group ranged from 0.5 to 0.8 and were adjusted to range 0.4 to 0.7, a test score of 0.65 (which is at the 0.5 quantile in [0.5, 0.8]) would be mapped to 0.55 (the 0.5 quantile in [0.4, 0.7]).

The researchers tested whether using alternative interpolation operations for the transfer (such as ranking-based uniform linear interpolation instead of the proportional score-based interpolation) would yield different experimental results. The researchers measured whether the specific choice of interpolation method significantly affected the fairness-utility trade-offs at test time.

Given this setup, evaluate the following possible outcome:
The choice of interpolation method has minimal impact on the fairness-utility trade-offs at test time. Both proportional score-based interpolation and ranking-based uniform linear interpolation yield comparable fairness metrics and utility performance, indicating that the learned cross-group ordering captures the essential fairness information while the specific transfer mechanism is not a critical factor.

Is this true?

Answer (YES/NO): YES